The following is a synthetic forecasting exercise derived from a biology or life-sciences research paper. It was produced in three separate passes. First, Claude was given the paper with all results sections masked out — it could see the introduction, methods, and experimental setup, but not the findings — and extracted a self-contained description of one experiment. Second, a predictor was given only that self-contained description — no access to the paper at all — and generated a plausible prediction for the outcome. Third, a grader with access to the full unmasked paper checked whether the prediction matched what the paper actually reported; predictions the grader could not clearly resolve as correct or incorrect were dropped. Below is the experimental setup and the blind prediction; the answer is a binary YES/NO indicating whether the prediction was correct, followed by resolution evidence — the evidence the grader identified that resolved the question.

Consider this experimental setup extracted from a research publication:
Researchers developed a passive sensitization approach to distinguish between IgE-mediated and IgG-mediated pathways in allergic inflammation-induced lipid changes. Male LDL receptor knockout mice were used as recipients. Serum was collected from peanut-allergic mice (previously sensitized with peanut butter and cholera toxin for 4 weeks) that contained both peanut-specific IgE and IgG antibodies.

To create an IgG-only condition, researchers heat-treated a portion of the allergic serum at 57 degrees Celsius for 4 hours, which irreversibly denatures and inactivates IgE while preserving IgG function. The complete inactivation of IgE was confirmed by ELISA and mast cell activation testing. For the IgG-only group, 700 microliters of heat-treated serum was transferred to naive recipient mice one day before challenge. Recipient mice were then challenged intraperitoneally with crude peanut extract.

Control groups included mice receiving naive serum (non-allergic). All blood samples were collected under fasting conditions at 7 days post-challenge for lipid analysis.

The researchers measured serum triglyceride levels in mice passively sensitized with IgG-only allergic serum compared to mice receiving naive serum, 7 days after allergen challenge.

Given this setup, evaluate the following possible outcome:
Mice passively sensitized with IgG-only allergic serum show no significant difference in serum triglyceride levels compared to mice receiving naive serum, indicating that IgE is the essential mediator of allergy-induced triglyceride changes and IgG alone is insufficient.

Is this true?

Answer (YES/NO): NO